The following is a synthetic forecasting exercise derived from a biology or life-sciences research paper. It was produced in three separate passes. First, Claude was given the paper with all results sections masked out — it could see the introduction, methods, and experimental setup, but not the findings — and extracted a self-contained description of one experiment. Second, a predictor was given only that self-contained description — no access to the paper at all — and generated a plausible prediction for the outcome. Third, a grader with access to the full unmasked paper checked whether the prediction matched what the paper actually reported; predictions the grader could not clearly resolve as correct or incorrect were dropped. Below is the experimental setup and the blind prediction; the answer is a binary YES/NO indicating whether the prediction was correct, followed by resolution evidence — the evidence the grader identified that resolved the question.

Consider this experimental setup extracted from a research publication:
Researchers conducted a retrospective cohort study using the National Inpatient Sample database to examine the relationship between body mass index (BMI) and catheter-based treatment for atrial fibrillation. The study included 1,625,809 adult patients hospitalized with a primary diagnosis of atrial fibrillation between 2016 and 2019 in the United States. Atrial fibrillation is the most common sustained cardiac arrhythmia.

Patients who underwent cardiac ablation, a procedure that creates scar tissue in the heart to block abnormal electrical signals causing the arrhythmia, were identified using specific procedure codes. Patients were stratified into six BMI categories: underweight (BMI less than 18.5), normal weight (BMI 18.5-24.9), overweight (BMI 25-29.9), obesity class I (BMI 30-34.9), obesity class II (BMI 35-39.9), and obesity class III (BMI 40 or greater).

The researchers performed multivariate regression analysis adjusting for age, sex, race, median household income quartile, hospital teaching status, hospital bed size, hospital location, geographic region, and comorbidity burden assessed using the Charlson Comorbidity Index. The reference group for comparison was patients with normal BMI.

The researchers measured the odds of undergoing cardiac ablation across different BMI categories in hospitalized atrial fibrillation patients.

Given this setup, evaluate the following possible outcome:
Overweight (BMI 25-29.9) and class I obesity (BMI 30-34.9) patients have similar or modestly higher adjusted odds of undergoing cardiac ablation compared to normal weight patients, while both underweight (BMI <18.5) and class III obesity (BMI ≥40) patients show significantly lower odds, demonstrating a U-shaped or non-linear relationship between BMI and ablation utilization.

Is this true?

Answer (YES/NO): NO